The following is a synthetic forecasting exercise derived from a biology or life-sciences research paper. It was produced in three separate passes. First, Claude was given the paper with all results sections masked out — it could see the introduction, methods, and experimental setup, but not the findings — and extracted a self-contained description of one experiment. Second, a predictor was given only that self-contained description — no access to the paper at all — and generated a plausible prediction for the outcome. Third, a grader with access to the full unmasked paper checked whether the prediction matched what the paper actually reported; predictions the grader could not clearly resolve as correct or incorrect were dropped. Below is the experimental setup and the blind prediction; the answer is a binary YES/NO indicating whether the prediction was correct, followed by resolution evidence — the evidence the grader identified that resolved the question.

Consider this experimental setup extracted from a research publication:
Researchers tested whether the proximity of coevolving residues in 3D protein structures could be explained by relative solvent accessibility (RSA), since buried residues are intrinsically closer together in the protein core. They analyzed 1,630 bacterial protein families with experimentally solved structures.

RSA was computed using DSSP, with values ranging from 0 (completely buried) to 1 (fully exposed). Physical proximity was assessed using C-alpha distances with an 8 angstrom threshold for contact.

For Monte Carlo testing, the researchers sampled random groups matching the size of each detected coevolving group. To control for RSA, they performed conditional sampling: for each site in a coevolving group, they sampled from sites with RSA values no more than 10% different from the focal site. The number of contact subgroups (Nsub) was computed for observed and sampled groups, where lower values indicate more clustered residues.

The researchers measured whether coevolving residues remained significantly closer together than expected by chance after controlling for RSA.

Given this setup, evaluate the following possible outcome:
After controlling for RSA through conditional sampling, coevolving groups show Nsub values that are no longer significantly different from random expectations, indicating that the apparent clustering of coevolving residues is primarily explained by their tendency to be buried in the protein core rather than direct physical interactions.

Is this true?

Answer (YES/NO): NO